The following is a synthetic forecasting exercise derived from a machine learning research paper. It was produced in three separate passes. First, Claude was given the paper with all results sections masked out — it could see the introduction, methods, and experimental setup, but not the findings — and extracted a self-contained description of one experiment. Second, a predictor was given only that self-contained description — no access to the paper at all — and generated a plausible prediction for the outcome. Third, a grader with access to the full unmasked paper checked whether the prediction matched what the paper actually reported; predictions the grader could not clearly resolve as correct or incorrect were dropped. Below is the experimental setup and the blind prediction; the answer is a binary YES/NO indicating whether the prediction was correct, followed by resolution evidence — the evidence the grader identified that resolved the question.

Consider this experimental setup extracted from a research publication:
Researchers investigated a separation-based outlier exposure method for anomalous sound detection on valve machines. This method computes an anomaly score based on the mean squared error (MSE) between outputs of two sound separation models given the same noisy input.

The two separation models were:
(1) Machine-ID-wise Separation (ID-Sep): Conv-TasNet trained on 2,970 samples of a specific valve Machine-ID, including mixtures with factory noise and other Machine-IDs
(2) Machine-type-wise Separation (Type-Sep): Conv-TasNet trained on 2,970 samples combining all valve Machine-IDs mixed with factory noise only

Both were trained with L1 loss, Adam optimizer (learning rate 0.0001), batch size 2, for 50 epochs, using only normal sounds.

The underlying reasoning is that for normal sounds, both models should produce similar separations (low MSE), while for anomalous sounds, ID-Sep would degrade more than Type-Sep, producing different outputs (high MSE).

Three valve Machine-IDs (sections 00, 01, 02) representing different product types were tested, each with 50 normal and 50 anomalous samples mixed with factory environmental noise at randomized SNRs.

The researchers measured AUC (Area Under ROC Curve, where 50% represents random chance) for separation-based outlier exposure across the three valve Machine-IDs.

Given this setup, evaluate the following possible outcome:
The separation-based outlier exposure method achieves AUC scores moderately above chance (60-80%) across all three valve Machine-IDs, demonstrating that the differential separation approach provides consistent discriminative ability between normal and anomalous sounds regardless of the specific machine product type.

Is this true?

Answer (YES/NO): NO